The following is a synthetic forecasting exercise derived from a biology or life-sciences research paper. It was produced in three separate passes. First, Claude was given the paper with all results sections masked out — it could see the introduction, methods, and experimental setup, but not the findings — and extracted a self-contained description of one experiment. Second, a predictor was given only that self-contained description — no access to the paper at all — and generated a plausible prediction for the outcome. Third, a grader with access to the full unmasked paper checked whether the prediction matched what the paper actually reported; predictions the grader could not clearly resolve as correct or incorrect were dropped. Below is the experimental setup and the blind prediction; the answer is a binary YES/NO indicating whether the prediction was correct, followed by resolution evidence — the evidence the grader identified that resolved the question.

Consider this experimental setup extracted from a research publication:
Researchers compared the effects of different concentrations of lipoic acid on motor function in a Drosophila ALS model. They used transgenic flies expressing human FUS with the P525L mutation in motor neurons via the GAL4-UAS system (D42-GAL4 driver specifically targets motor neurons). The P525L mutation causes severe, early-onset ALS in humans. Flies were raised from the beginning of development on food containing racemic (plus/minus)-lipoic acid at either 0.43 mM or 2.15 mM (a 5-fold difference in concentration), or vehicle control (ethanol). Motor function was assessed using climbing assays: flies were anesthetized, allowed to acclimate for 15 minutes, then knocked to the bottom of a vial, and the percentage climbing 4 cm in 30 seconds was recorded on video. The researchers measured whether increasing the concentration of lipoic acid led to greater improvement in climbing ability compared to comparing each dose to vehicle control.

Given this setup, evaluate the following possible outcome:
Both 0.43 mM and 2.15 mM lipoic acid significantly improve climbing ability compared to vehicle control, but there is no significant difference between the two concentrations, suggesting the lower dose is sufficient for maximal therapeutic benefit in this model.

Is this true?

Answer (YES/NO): NO